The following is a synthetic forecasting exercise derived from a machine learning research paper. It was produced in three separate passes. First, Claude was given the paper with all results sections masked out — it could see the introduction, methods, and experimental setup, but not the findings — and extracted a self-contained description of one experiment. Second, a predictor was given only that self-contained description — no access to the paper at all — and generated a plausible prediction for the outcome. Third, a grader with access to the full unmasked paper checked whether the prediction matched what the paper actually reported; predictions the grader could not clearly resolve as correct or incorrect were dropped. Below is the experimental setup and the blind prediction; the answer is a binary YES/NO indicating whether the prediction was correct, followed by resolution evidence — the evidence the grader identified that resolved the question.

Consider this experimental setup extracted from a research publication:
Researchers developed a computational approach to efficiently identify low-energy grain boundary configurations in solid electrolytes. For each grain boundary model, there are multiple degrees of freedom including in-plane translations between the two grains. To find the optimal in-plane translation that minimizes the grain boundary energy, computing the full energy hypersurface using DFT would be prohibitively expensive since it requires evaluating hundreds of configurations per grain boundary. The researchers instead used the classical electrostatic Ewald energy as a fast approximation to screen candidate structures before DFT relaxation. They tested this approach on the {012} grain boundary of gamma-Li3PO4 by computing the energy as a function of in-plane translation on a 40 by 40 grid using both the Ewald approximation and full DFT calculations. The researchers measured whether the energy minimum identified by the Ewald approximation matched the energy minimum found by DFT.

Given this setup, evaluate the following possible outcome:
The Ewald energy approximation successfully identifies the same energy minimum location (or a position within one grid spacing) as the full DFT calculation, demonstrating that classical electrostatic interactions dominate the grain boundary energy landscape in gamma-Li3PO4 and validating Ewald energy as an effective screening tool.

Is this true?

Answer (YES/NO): YES